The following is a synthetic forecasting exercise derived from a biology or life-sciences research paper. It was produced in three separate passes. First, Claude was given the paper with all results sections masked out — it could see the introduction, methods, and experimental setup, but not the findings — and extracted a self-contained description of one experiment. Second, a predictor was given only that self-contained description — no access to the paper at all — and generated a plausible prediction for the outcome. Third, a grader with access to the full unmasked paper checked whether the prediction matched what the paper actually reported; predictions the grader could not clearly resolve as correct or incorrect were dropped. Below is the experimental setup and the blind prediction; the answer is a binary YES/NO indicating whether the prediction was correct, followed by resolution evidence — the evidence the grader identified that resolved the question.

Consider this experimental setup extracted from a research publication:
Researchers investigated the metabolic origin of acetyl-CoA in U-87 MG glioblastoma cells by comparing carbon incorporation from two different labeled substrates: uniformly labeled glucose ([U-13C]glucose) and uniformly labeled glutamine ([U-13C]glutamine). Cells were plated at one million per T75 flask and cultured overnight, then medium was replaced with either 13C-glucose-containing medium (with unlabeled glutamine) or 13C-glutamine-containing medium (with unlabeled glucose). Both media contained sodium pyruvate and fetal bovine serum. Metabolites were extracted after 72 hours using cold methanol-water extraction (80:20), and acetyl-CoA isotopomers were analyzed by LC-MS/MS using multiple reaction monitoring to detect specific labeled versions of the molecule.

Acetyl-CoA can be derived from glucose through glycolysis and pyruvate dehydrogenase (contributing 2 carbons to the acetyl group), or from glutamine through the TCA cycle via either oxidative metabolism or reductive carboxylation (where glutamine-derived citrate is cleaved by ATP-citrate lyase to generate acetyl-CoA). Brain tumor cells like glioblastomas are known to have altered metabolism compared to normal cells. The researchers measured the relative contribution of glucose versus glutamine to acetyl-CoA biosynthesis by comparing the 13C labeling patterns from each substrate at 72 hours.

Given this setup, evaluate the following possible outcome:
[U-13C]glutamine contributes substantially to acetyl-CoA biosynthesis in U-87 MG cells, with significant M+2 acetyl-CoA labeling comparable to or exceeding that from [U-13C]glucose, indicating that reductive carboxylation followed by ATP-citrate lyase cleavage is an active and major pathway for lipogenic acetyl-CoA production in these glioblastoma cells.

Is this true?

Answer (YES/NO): NO